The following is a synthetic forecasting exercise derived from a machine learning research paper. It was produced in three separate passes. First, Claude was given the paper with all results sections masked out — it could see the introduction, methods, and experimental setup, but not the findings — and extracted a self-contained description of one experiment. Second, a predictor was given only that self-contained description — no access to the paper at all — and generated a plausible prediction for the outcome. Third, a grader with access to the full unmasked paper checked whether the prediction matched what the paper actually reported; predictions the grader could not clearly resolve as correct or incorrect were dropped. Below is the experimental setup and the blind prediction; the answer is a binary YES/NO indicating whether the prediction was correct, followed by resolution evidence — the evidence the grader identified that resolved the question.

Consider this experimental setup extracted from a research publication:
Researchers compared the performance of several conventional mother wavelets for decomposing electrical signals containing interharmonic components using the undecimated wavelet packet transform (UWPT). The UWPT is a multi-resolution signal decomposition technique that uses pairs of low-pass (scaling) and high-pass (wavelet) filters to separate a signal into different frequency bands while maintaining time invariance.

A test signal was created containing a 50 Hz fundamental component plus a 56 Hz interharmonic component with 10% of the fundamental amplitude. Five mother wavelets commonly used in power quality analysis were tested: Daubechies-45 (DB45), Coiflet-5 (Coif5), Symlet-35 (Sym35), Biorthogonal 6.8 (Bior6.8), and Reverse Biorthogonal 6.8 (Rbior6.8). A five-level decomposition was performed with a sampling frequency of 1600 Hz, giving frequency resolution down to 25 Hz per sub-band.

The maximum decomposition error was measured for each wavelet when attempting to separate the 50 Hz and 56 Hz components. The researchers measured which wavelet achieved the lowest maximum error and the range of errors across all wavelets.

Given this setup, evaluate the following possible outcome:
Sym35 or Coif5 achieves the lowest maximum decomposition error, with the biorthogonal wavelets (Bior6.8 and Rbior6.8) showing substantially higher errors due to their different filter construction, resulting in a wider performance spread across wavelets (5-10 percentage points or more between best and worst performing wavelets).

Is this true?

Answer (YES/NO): NO